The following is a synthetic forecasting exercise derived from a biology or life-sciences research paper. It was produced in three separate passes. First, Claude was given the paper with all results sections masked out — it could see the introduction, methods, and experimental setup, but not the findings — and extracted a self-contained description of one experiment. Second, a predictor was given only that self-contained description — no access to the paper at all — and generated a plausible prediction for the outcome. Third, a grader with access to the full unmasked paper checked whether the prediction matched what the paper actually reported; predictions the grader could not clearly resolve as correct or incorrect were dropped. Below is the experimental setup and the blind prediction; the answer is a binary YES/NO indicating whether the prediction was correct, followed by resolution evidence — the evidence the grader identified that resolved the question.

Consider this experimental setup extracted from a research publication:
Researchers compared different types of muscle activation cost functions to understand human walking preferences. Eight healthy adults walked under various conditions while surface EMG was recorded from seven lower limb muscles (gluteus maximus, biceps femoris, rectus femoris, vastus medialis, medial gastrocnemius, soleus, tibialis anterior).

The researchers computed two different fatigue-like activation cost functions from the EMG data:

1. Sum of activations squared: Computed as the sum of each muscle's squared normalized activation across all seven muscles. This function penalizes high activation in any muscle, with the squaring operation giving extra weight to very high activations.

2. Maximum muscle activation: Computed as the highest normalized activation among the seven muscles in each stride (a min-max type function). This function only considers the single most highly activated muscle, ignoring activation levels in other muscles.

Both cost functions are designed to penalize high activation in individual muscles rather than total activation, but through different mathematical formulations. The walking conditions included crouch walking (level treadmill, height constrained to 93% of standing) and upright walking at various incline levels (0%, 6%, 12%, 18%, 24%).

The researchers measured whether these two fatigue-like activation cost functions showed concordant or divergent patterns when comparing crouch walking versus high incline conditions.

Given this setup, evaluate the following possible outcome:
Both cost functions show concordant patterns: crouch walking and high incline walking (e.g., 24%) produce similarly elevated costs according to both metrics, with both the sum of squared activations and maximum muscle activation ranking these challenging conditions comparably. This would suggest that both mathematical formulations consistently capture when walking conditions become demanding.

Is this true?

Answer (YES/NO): YES